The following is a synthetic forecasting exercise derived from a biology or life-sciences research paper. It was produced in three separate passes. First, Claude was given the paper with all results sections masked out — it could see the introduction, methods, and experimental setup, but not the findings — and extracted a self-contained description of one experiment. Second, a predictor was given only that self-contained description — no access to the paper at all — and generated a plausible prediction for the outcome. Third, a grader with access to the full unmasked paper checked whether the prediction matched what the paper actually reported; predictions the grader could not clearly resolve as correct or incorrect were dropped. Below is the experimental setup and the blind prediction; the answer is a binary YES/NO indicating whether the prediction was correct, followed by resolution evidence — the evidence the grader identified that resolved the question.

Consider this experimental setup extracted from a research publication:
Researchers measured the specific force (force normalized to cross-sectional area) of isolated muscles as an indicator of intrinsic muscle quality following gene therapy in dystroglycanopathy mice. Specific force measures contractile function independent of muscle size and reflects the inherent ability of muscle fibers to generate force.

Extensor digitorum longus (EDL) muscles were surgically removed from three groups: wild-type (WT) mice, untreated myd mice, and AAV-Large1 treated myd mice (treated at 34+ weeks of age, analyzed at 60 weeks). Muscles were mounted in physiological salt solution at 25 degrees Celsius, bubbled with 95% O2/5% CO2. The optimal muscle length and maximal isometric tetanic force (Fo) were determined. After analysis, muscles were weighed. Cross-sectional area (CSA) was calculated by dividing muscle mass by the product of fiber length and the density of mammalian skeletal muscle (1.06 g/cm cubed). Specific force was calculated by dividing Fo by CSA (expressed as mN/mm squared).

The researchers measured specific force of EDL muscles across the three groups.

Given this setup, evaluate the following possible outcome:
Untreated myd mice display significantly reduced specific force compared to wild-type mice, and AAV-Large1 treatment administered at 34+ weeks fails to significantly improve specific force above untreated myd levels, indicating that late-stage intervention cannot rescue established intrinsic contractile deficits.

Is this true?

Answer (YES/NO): NO